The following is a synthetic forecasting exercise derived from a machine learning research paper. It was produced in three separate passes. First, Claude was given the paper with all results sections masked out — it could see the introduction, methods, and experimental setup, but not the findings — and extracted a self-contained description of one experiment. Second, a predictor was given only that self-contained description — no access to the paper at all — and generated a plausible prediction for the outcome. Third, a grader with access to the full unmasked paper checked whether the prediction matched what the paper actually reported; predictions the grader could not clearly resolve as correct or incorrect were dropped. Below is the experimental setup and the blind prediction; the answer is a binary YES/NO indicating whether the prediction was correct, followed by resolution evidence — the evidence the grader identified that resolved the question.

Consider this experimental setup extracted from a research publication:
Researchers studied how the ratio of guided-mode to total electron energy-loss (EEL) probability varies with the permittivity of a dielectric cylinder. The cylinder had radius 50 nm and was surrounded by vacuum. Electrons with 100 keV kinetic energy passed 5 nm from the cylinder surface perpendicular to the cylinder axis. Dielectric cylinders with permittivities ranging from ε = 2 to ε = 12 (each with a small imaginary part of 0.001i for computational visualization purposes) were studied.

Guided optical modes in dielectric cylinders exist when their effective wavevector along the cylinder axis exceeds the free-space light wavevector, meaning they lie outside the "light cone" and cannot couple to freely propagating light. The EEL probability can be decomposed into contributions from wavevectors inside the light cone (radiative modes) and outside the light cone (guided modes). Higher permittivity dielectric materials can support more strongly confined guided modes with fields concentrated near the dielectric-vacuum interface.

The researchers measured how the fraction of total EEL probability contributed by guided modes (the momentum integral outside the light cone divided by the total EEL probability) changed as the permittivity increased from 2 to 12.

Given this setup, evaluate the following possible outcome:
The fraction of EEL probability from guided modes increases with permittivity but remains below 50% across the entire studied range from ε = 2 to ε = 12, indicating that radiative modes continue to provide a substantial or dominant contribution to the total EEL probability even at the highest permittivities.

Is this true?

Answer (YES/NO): NO